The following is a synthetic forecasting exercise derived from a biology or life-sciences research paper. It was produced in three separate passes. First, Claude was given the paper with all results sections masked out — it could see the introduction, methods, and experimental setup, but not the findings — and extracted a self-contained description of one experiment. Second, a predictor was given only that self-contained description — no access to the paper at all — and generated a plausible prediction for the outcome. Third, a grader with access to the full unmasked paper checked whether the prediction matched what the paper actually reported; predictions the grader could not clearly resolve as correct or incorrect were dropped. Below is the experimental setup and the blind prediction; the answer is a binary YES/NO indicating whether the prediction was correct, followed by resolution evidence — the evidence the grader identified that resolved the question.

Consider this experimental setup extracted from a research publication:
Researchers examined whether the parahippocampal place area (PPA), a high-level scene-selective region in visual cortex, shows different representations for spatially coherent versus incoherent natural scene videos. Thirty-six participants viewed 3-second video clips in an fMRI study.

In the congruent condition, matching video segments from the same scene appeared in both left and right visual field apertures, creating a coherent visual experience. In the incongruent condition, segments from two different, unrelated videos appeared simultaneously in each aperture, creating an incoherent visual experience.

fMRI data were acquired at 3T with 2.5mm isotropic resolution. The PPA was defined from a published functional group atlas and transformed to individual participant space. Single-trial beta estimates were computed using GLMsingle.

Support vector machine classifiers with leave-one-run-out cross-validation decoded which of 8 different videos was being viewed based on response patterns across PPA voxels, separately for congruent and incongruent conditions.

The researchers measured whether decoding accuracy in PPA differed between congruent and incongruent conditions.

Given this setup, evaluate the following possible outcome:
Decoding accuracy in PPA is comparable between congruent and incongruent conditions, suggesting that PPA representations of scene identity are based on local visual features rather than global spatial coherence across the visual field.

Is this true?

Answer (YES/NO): NO